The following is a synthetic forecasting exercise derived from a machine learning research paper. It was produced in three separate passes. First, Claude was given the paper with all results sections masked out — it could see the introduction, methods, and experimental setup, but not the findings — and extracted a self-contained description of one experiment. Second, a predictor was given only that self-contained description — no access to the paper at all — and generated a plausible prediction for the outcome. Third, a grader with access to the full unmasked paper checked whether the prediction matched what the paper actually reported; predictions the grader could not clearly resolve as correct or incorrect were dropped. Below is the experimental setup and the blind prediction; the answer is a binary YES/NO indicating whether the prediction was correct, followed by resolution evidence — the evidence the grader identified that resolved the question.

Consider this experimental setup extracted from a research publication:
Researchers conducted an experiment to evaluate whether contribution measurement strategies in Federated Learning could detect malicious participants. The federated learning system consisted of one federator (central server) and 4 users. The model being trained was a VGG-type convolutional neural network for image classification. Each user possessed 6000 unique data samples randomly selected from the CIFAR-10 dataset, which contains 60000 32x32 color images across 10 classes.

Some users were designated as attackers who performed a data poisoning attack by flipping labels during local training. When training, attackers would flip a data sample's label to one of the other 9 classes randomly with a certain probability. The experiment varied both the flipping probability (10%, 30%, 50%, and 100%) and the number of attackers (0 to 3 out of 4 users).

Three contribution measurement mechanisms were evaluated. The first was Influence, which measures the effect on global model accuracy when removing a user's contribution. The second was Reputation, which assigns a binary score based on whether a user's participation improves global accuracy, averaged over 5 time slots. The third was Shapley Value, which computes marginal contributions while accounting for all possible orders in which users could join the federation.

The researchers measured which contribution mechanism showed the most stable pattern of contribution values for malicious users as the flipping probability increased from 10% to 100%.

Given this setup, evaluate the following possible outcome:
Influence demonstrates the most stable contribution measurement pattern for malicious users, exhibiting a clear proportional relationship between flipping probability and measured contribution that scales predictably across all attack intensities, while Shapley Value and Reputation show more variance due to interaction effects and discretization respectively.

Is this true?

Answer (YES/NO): NO